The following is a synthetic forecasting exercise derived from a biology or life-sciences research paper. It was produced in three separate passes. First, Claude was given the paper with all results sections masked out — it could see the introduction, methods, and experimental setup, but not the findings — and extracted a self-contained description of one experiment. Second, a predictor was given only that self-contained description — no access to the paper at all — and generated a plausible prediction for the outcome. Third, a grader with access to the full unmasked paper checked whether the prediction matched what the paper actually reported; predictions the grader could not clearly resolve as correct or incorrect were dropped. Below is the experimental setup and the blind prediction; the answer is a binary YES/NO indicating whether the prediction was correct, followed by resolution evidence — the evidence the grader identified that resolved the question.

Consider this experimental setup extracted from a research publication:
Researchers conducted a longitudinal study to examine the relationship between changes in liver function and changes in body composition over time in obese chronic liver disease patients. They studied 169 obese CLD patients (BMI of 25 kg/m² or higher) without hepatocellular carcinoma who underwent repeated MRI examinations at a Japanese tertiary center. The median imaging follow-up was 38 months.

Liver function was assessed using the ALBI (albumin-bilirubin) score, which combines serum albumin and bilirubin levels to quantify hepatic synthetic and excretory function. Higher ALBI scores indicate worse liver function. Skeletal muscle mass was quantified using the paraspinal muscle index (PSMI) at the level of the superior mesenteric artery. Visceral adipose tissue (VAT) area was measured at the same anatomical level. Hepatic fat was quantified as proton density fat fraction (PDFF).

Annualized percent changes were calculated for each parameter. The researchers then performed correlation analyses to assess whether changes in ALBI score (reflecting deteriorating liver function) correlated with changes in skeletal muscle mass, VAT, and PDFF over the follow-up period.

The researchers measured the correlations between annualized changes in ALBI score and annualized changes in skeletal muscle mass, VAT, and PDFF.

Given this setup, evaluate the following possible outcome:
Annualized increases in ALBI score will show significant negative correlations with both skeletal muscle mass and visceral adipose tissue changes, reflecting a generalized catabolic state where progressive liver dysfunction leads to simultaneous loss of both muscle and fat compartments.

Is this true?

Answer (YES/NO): NO